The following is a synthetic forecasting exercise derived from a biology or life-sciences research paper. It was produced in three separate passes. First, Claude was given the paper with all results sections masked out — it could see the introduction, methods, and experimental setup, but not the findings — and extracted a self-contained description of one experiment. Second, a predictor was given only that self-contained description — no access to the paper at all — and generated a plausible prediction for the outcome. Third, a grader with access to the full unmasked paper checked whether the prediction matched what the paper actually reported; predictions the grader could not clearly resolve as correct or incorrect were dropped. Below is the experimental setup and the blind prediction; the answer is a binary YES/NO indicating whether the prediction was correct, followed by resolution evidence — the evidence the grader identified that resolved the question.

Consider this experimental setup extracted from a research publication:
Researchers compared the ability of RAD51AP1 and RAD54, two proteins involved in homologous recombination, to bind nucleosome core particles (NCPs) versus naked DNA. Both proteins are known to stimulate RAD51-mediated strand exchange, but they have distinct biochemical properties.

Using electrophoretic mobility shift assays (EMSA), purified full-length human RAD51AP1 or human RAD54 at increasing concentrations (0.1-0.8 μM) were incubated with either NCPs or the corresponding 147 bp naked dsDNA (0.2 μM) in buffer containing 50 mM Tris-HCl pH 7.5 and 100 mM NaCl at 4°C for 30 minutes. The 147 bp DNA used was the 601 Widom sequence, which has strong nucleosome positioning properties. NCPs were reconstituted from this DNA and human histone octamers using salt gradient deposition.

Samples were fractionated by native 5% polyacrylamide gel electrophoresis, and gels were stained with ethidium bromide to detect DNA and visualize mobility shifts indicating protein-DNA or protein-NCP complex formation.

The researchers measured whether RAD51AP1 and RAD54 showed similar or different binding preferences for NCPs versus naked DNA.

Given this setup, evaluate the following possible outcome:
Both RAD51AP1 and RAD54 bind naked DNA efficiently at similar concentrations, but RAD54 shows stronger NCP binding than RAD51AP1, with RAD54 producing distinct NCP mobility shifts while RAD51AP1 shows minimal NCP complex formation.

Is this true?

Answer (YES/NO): NO